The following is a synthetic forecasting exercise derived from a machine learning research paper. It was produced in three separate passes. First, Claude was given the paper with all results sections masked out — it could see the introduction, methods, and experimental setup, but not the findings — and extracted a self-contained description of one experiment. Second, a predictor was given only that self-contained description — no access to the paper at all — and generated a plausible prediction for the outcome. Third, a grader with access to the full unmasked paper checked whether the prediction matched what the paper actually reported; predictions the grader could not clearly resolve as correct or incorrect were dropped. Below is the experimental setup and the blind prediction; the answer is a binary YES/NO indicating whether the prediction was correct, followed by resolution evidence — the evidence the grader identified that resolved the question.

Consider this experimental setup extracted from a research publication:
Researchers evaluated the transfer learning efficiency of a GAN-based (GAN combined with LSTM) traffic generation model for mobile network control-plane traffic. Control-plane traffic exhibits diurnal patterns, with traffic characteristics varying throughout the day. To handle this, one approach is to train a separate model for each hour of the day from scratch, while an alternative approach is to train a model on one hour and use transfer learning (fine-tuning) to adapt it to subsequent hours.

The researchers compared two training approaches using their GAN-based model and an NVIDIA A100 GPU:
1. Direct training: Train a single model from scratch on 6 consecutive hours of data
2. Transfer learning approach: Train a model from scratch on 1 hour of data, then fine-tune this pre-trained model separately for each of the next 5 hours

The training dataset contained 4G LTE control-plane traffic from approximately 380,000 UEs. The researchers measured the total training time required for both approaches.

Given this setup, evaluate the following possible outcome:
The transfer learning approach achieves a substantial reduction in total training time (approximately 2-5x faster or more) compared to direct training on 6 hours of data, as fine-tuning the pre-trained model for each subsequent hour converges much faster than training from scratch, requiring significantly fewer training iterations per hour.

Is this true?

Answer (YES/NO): NO